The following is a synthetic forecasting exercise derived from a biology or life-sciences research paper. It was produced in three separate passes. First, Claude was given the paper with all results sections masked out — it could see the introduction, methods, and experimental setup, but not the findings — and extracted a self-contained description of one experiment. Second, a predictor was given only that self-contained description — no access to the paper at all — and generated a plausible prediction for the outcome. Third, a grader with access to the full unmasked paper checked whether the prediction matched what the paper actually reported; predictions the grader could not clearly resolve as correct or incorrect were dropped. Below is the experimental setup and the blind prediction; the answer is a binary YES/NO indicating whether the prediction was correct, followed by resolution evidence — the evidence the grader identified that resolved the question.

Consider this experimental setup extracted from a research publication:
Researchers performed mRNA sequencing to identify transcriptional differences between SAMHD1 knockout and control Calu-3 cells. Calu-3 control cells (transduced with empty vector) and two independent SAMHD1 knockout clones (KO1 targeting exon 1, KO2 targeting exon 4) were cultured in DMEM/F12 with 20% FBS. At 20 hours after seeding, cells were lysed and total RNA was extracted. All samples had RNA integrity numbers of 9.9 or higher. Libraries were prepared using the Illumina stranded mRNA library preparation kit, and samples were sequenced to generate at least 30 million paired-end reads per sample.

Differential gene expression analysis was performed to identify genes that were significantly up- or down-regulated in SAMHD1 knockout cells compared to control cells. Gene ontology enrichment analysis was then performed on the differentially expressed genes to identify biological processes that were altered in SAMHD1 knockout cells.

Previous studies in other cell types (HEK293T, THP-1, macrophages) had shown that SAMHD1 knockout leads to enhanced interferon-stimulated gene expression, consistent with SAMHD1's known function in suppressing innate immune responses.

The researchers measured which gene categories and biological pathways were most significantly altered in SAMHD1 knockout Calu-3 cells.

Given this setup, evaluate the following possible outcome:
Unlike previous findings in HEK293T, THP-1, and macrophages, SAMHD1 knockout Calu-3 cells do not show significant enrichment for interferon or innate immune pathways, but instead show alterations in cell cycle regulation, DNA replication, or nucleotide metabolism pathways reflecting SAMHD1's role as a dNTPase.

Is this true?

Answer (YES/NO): NO